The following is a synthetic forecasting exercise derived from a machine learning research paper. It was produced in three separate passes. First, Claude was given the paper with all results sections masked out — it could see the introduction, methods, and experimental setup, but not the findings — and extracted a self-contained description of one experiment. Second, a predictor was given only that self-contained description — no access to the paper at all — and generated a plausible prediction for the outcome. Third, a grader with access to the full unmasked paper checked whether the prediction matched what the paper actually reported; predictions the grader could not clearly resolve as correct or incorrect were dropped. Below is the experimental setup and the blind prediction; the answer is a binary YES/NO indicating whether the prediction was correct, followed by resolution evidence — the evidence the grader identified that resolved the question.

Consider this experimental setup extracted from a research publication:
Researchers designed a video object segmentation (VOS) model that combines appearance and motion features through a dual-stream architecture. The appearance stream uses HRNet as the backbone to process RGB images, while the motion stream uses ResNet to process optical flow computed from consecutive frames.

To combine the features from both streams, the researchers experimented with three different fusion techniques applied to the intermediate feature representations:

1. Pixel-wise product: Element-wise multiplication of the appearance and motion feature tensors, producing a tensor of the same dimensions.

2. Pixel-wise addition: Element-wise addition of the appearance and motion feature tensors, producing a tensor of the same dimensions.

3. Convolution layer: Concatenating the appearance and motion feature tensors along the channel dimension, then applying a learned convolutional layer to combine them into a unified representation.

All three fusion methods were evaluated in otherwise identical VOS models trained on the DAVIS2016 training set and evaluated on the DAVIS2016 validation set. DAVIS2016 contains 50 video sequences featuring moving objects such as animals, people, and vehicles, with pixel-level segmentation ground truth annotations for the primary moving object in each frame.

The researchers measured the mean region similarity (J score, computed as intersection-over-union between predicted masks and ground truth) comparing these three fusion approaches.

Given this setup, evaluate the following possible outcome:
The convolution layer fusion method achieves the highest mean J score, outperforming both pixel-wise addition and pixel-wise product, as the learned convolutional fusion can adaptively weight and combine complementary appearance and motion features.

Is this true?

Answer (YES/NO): YES